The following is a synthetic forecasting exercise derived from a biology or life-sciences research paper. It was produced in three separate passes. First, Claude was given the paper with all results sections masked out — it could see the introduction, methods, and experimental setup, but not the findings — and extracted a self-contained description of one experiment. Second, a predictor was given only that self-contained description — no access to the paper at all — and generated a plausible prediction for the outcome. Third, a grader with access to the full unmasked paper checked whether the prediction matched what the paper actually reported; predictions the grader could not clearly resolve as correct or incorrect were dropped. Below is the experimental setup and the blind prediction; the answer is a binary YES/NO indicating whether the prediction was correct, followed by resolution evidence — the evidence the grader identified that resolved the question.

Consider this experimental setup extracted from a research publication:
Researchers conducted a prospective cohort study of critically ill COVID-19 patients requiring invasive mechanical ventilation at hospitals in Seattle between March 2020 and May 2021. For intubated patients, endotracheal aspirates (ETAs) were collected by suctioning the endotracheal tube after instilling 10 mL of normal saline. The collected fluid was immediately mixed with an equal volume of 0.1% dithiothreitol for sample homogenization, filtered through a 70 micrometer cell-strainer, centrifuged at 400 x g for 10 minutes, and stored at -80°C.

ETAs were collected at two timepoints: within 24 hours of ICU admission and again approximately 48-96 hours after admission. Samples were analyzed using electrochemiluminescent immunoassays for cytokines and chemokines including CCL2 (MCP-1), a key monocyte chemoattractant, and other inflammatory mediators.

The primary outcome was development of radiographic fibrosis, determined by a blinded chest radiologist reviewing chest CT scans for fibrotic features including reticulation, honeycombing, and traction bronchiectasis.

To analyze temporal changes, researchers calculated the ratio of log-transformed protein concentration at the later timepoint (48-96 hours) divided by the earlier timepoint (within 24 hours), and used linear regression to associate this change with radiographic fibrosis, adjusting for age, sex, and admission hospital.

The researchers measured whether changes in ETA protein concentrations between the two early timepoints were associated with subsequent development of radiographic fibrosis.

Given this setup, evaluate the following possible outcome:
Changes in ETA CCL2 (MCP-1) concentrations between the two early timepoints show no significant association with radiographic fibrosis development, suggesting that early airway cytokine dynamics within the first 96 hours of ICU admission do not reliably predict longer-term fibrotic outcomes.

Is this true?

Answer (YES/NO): YES